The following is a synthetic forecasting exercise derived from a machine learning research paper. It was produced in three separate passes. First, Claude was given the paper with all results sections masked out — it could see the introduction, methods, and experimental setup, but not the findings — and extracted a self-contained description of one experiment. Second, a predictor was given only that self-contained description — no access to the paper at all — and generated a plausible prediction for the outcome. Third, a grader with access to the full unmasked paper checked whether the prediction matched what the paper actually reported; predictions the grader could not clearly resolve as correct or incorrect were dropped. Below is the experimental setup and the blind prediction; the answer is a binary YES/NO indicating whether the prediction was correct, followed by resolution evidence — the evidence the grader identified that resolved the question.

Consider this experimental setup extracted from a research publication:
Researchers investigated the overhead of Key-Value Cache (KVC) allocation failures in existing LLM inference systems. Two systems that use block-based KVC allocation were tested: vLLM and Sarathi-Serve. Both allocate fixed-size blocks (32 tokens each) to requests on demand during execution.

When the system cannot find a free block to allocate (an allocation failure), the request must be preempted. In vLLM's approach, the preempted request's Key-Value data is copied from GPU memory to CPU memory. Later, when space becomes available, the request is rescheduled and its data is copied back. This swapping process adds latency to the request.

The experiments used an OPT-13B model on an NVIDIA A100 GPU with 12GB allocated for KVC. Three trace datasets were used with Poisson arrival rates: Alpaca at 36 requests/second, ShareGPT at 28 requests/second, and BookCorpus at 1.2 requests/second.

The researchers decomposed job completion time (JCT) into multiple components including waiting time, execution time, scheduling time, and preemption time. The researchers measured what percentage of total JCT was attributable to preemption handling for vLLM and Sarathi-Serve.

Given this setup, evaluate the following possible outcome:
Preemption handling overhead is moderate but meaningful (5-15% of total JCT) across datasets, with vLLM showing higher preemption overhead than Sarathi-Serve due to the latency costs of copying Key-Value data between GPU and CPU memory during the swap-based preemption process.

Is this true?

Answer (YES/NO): NO